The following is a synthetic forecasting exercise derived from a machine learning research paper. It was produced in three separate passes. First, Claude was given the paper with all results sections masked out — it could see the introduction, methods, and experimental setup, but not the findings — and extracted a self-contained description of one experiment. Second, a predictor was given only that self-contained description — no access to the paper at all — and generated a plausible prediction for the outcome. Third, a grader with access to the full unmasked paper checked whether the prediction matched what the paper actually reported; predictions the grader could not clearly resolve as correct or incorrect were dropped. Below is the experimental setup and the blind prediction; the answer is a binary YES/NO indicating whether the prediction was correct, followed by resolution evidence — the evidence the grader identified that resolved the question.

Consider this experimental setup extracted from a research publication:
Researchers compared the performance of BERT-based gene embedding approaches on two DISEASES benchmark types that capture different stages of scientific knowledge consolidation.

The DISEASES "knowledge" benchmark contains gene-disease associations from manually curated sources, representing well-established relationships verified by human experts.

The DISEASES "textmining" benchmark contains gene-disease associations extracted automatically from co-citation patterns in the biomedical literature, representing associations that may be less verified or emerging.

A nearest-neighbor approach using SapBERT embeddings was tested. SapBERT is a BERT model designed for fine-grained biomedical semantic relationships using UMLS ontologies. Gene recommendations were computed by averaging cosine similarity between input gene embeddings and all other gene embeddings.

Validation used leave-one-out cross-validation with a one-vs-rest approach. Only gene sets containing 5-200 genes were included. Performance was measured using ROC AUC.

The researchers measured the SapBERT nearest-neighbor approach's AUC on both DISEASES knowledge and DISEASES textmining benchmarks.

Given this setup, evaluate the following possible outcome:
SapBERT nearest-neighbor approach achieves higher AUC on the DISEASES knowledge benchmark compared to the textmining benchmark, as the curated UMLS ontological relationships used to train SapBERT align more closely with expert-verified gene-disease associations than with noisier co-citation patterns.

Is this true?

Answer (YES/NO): YES